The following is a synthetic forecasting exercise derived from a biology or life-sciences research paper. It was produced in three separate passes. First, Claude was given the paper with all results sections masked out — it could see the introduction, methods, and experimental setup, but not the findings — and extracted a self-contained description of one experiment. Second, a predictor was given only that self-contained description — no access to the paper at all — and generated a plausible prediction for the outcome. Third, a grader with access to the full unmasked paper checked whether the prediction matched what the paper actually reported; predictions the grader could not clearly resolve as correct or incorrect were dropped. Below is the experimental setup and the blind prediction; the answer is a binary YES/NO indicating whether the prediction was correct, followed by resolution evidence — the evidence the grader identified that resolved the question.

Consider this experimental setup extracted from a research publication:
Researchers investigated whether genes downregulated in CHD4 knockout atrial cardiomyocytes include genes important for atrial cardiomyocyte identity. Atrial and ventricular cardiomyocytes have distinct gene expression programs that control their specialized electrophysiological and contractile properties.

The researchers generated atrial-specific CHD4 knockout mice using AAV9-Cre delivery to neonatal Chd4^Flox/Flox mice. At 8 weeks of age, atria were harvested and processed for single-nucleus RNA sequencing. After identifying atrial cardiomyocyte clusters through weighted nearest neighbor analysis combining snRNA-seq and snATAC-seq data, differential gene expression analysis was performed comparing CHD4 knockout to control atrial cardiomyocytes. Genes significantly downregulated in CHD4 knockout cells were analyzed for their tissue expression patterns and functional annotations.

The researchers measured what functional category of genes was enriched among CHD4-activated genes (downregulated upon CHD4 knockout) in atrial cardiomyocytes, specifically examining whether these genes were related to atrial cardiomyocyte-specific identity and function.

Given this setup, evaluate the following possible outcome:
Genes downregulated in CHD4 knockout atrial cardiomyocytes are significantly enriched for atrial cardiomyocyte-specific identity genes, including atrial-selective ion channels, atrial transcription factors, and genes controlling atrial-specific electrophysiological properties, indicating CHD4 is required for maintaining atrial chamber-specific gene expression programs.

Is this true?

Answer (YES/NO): YES